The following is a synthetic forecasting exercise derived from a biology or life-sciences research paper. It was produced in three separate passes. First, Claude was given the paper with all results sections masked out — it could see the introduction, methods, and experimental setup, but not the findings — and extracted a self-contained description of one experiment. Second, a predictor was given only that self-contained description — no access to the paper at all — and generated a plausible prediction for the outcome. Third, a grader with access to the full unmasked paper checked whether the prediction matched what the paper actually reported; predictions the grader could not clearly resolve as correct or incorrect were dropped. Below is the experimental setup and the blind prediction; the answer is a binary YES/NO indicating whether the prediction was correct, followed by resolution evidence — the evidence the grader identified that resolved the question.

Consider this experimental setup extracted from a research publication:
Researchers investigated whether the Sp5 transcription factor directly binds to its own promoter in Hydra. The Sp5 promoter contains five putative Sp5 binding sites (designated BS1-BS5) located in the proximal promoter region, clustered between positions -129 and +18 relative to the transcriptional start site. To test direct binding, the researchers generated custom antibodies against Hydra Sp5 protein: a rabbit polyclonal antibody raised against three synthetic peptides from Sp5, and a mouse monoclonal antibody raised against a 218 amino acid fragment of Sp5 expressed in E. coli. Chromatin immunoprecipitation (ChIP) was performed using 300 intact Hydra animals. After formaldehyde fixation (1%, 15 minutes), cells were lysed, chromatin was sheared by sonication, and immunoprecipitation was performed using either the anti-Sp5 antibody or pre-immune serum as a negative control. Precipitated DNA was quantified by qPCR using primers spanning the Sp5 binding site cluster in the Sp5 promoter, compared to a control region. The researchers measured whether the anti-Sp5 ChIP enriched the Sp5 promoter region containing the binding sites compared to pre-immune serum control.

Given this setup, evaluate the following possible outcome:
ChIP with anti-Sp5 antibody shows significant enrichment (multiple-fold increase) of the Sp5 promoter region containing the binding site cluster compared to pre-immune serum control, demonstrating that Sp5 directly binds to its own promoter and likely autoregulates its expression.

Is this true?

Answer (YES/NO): YES